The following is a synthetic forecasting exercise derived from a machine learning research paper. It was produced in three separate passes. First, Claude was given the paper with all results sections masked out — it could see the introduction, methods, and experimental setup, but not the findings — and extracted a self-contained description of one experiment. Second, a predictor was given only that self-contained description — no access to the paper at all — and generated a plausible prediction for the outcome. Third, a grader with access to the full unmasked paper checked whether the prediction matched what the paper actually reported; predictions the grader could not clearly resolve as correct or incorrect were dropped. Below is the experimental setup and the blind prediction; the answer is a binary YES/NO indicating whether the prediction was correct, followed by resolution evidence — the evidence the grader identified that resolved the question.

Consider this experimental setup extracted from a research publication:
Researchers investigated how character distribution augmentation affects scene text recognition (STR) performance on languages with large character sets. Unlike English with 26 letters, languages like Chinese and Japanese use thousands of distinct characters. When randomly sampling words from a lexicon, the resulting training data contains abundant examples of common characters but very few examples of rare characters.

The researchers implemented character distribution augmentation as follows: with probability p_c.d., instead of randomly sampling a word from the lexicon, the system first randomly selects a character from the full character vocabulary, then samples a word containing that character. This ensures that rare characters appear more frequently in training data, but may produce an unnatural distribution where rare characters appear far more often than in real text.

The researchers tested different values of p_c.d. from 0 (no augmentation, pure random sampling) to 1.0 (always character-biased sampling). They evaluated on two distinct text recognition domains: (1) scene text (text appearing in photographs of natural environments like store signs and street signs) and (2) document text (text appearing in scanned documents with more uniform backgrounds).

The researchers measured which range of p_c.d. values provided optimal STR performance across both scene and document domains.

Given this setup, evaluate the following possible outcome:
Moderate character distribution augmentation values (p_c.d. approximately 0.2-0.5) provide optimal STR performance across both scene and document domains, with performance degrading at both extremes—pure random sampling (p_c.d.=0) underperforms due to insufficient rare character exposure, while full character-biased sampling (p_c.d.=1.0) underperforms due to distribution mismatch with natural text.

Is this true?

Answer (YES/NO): YES